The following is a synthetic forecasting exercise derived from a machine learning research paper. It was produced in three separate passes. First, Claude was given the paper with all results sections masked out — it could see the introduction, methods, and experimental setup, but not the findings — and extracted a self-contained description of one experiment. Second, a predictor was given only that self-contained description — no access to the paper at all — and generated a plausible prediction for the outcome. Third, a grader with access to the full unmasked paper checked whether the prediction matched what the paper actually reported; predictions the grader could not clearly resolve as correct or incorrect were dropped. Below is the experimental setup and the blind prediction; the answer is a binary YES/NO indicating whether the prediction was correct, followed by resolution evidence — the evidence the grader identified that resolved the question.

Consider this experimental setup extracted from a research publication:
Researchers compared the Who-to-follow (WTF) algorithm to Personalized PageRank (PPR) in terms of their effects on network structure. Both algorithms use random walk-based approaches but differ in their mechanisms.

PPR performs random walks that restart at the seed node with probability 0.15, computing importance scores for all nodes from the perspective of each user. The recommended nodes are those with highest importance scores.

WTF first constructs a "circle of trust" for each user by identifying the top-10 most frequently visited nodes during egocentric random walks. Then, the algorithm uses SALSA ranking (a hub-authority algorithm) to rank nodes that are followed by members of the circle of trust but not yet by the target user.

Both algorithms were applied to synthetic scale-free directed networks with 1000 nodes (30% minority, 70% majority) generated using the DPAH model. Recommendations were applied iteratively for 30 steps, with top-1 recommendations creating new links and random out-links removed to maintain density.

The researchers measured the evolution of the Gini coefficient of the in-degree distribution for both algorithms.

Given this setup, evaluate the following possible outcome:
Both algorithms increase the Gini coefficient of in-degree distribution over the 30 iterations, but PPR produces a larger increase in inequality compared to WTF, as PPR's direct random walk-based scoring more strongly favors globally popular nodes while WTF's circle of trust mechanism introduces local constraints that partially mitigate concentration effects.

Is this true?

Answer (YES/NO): NO